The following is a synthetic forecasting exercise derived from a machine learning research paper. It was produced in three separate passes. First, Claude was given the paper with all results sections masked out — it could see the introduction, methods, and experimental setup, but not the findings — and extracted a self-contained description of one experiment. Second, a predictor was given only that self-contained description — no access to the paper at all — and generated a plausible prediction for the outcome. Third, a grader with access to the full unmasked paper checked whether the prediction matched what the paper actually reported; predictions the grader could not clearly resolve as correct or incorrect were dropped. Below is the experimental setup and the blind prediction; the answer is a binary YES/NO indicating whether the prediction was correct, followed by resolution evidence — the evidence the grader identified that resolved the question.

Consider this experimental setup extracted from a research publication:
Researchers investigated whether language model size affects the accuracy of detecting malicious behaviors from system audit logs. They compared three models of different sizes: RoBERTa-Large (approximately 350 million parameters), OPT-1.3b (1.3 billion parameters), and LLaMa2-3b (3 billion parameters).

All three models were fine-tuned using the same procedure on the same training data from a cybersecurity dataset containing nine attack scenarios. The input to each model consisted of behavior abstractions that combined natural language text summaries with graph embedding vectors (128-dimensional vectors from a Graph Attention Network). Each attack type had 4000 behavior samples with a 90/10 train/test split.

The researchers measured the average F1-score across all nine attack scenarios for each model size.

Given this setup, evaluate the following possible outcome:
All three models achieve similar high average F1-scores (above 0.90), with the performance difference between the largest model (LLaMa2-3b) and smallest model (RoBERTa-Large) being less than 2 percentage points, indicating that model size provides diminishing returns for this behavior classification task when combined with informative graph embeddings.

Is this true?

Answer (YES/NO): NO